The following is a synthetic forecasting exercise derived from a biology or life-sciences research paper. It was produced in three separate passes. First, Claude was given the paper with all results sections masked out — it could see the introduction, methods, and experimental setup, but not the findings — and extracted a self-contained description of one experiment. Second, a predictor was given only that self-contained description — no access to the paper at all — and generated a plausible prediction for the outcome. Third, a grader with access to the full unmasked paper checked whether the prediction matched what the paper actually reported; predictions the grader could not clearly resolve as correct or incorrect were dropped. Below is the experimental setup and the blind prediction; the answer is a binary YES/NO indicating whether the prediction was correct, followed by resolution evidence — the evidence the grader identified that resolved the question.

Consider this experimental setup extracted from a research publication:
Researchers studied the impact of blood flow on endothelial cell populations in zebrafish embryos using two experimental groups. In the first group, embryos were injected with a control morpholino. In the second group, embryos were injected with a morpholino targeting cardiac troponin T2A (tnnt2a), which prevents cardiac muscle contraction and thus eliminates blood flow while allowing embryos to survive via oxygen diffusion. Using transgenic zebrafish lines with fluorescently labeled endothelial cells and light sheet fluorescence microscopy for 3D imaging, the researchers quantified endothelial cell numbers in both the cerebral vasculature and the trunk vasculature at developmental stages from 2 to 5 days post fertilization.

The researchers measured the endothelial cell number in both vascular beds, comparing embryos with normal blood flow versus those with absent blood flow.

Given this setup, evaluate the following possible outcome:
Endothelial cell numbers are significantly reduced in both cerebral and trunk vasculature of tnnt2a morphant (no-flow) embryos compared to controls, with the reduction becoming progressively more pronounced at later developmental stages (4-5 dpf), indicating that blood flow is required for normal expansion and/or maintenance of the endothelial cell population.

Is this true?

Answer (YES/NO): YES